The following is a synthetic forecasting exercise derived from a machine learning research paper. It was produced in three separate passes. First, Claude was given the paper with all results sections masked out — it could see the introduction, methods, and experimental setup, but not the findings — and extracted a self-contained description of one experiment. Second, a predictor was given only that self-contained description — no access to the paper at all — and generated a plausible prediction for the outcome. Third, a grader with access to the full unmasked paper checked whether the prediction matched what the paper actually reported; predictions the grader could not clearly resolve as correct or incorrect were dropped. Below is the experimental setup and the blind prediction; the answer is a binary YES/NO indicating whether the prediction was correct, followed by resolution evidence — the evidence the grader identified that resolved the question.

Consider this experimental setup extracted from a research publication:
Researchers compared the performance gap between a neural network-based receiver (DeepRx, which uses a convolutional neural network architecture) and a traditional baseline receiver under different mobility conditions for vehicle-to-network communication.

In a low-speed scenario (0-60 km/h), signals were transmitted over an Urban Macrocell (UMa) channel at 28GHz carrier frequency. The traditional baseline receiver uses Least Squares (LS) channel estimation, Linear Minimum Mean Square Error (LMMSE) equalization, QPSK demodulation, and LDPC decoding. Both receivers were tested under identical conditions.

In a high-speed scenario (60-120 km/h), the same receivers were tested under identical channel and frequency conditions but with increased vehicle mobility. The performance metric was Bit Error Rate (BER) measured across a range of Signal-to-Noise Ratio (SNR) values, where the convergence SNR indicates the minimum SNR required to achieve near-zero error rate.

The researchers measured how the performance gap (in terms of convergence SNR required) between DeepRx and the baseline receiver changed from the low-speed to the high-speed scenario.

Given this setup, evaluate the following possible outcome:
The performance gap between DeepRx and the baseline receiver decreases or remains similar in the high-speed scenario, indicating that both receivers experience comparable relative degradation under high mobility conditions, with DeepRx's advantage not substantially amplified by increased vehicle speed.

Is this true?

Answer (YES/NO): NO